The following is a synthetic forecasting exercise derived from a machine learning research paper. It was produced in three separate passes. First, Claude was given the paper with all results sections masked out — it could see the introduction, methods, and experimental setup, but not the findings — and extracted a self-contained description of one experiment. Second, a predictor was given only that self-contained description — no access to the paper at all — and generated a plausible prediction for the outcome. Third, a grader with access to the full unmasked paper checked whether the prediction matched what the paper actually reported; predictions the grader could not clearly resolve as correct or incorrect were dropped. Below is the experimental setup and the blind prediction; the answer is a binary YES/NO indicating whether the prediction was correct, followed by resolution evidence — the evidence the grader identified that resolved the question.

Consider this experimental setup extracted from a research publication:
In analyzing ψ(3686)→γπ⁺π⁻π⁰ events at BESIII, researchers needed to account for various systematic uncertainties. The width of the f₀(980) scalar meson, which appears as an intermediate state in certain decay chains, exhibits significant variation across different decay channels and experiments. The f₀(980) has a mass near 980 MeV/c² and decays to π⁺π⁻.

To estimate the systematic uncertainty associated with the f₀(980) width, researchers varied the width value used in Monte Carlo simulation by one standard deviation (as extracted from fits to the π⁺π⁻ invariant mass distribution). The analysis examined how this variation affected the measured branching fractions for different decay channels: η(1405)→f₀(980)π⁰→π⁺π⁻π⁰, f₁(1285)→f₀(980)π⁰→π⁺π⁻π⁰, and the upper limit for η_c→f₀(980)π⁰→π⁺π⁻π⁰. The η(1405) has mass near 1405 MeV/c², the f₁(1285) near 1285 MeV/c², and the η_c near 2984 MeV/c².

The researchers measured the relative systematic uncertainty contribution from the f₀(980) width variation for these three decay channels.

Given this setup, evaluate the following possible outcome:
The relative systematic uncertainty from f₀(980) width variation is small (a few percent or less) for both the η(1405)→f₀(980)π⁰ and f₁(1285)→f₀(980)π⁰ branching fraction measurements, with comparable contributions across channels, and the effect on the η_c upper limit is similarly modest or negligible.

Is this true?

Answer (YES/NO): NO